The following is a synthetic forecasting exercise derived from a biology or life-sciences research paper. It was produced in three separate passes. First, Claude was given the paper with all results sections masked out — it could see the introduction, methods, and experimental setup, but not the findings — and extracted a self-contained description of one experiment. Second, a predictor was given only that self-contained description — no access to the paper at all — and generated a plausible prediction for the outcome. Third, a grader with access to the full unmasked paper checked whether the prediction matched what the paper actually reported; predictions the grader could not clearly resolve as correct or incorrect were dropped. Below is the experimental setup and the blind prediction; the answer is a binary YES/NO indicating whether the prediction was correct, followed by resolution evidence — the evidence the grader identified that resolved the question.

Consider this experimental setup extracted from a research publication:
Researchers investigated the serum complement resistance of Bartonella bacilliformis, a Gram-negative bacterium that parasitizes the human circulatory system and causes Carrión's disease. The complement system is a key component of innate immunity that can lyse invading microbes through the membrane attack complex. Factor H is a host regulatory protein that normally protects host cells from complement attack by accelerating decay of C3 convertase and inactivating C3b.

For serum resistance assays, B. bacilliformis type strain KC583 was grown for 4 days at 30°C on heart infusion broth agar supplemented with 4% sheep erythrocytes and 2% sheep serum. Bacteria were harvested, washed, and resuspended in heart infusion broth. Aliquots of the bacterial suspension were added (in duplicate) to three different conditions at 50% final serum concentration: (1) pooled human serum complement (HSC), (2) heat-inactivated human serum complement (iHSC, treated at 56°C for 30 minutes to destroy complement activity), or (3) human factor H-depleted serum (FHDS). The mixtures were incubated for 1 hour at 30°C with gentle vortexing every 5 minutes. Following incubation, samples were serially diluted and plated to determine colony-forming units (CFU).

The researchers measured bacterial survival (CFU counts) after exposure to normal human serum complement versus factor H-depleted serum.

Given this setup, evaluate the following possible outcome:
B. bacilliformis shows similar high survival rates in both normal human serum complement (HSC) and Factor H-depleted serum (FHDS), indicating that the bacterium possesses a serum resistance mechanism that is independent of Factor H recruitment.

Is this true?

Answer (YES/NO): NO